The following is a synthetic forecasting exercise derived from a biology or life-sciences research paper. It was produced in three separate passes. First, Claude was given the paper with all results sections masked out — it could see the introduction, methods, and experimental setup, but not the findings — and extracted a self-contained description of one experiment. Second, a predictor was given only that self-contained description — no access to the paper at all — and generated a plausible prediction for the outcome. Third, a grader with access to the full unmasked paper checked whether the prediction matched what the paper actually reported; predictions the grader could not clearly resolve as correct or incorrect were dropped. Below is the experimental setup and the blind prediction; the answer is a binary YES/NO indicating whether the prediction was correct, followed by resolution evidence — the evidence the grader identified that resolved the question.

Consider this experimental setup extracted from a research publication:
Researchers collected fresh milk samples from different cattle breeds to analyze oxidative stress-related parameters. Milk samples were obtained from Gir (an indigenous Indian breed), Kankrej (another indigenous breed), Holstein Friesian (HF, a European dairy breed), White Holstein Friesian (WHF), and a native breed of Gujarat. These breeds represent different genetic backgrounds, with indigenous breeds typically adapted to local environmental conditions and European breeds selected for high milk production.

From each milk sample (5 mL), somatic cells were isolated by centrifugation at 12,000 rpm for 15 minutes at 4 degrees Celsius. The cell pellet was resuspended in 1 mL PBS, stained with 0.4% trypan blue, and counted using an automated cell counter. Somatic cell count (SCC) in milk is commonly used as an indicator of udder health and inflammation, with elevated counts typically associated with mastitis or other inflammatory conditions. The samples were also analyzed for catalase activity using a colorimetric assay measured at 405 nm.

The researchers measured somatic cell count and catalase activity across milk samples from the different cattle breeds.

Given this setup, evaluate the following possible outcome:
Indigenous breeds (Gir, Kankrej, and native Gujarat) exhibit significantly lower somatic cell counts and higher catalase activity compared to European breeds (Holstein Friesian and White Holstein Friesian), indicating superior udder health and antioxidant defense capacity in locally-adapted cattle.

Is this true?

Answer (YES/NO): NO